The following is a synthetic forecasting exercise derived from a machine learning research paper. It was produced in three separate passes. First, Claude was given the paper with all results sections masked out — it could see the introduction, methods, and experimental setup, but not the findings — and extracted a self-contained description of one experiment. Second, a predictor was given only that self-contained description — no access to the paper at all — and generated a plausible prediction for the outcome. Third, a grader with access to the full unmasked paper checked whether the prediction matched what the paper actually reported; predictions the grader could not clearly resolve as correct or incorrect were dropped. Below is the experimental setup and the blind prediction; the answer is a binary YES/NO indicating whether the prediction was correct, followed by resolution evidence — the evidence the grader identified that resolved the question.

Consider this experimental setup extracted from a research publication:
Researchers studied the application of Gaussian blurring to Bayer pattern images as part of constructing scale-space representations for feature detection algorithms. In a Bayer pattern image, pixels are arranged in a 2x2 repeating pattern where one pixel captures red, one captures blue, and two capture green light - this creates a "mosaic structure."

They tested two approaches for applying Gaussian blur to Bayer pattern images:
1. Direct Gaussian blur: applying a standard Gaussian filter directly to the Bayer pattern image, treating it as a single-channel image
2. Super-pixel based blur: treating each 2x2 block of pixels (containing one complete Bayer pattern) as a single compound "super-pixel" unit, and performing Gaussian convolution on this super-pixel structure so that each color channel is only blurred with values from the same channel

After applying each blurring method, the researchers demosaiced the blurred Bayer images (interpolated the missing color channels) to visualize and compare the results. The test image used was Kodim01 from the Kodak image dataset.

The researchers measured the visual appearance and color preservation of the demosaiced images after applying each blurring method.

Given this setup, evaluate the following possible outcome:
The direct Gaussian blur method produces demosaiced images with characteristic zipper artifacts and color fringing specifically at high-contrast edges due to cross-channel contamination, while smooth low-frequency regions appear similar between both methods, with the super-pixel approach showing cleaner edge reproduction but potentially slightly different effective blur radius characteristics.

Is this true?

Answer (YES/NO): NO